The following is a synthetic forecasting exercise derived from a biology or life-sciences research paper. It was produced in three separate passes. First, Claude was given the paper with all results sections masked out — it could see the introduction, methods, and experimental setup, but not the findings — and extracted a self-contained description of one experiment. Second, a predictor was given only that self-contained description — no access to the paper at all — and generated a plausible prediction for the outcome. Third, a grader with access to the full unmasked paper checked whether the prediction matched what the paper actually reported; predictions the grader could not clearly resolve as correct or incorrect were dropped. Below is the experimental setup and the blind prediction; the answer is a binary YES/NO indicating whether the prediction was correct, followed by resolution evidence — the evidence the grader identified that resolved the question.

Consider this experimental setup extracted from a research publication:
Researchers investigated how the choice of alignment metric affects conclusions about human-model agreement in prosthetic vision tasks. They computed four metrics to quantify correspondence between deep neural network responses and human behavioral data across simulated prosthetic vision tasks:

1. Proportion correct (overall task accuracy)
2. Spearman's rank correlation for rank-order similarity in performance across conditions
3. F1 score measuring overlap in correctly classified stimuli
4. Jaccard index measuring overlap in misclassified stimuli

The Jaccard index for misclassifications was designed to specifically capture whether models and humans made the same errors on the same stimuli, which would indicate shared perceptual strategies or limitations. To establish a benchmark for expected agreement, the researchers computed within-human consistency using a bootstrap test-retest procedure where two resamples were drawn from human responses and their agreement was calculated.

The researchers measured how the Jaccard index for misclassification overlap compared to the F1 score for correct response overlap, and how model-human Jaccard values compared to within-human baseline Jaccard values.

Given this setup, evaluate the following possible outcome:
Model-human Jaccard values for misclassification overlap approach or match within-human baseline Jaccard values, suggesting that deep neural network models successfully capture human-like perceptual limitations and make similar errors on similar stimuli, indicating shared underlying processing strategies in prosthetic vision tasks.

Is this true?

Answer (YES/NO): NO